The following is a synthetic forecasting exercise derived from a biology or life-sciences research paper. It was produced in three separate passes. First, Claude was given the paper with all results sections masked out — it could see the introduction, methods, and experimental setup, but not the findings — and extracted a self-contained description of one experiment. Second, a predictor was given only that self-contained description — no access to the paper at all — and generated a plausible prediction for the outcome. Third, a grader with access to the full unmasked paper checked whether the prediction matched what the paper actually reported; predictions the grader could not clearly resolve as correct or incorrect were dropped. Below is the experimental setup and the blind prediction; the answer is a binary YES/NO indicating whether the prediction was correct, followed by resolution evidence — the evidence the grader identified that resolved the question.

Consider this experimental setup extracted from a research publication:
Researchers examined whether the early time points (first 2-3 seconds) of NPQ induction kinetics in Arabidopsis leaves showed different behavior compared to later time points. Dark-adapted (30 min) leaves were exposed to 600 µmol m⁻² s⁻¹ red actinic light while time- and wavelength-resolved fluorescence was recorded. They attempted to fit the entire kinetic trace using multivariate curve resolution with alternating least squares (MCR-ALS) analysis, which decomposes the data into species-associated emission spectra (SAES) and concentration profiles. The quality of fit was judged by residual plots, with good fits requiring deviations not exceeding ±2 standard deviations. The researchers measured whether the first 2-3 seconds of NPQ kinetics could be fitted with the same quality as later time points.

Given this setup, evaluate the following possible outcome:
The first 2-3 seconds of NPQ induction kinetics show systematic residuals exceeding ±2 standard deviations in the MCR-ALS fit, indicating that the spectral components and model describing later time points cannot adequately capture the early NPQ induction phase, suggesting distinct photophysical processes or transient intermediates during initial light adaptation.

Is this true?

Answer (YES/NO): YES